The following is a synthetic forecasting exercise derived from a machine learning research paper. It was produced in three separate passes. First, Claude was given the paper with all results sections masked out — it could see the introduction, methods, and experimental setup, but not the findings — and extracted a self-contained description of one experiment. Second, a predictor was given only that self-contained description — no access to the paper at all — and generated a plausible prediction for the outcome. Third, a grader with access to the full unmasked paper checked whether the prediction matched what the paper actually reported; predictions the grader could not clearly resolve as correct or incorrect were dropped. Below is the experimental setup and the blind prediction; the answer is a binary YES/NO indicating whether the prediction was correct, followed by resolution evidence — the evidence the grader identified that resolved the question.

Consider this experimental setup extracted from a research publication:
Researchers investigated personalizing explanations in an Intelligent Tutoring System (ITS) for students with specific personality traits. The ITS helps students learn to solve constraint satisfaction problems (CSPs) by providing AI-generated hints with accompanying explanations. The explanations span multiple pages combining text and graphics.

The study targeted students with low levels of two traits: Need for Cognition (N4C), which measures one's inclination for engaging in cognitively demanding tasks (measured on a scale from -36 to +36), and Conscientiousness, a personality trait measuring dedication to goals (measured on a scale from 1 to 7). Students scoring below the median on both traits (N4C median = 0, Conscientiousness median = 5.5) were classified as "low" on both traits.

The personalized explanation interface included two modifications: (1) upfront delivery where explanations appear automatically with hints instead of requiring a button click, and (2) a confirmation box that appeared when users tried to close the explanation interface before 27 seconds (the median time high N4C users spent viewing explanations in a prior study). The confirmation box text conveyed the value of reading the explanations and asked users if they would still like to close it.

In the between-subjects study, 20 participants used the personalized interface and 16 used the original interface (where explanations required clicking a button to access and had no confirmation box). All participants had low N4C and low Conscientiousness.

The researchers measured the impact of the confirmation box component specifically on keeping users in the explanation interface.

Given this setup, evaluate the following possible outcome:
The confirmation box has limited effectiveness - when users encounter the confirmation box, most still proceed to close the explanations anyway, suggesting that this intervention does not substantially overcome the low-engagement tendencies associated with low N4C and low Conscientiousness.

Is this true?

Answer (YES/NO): YES